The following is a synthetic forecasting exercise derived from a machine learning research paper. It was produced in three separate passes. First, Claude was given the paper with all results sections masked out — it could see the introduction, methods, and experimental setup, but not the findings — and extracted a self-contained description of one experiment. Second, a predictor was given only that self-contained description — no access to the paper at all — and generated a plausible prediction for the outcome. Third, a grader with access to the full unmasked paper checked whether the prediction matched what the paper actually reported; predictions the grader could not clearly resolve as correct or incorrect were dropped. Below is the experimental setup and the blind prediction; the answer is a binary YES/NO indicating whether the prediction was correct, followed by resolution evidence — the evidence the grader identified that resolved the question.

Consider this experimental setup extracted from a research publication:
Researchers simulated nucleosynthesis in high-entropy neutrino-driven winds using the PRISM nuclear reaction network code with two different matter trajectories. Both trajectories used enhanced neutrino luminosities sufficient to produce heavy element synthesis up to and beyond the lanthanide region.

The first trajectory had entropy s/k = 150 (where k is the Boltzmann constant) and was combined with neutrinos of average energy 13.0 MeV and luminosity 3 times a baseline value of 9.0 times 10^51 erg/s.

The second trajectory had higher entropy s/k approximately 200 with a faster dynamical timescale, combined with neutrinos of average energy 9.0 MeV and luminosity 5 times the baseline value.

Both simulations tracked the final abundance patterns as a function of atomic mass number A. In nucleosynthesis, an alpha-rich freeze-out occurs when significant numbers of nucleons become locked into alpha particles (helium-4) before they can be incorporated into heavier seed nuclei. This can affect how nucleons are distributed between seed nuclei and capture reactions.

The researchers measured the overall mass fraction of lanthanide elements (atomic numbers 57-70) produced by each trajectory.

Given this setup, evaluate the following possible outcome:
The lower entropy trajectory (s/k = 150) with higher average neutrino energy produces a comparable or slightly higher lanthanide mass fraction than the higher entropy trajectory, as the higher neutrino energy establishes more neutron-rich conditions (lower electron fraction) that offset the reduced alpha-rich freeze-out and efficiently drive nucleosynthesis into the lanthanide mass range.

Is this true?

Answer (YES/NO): YES